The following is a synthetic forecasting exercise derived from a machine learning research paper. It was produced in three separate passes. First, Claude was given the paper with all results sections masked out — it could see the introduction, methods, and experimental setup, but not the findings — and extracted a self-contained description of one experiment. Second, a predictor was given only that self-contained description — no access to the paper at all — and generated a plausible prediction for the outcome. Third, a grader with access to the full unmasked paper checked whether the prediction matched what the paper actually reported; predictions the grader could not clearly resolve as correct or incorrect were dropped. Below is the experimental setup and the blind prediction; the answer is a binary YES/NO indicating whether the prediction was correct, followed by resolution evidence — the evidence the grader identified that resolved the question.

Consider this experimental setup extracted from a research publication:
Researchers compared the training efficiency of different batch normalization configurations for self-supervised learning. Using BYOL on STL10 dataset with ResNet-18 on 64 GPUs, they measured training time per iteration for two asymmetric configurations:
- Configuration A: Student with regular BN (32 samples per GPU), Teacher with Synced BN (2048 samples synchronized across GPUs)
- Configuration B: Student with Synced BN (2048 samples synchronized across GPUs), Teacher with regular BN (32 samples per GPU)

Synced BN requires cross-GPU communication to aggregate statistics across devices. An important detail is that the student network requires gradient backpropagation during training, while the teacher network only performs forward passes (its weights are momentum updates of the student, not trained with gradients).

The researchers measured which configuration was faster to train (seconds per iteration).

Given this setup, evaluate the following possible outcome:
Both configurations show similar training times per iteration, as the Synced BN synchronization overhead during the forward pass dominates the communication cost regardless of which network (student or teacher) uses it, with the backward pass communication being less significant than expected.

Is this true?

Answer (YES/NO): NO